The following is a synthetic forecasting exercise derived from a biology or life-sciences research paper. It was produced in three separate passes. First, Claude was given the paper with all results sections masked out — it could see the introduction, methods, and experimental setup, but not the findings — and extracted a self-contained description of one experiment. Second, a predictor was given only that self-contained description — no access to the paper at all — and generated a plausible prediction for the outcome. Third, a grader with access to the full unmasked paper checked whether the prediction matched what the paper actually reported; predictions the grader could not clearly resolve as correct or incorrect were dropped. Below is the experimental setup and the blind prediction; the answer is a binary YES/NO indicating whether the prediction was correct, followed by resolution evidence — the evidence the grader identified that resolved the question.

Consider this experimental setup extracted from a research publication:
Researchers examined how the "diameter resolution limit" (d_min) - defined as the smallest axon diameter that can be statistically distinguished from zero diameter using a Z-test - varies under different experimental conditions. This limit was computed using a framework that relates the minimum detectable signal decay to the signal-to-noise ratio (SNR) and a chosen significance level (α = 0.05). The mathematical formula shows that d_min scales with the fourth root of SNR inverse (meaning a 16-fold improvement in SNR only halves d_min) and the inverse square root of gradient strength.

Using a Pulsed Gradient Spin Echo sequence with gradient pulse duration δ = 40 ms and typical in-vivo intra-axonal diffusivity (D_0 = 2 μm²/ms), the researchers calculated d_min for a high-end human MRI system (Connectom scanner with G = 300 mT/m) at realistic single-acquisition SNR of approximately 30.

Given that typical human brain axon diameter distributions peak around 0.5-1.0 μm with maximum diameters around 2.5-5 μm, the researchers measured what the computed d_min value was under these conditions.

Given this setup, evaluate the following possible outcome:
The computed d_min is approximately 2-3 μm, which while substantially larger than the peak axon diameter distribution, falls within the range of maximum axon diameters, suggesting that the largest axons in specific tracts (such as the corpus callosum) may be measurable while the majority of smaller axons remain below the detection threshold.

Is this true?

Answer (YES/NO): YES